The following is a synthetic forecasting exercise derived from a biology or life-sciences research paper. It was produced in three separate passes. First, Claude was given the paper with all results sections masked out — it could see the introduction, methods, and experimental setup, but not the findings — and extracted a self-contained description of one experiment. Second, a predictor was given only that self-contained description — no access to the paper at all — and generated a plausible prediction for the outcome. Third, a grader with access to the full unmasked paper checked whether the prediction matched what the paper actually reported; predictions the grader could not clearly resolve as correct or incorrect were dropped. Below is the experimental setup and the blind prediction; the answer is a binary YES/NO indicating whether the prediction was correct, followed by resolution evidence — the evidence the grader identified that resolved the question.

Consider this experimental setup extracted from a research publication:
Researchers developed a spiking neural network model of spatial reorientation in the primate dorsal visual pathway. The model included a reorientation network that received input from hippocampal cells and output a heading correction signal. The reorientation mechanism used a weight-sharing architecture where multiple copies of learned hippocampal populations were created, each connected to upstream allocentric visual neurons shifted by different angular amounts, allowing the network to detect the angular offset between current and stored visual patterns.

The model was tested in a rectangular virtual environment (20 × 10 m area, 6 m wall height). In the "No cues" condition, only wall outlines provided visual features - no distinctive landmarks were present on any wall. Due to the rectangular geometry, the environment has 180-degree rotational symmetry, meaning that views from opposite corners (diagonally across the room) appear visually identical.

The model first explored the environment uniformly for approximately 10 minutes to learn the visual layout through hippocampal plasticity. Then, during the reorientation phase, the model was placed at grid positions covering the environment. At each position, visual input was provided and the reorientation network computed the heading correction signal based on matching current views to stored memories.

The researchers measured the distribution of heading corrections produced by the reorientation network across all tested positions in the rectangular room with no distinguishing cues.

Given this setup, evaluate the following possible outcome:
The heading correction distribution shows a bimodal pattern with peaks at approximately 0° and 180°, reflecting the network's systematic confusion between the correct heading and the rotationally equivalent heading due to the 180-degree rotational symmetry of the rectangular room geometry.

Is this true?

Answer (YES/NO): YES